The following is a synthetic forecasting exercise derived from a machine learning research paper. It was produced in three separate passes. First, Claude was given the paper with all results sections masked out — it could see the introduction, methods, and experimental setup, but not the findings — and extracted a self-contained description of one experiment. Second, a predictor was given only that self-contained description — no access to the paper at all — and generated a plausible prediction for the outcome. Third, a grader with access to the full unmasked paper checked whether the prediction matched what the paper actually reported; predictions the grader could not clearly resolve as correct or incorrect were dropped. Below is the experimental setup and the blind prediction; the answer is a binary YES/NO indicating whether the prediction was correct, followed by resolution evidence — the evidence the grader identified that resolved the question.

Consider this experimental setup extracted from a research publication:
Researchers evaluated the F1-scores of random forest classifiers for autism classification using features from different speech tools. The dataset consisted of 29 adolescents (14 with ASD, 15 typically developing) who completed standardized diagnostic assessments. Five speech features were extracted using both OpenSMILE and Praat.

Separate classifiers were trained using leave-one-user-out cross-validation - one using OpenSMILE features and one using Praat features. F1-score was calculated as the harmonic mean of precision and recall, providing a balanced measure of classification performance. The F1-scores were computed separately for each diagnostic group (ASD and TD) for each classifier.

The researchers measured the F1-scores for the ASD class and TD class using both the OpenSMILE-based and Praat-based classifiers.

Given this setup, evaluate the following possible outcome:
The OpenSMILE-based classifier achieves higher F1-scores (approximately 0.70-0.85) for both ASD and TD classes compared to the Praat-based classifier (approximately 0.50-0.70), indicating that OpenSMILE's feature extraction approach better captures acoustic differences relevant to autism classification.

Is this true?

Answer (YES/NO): NO